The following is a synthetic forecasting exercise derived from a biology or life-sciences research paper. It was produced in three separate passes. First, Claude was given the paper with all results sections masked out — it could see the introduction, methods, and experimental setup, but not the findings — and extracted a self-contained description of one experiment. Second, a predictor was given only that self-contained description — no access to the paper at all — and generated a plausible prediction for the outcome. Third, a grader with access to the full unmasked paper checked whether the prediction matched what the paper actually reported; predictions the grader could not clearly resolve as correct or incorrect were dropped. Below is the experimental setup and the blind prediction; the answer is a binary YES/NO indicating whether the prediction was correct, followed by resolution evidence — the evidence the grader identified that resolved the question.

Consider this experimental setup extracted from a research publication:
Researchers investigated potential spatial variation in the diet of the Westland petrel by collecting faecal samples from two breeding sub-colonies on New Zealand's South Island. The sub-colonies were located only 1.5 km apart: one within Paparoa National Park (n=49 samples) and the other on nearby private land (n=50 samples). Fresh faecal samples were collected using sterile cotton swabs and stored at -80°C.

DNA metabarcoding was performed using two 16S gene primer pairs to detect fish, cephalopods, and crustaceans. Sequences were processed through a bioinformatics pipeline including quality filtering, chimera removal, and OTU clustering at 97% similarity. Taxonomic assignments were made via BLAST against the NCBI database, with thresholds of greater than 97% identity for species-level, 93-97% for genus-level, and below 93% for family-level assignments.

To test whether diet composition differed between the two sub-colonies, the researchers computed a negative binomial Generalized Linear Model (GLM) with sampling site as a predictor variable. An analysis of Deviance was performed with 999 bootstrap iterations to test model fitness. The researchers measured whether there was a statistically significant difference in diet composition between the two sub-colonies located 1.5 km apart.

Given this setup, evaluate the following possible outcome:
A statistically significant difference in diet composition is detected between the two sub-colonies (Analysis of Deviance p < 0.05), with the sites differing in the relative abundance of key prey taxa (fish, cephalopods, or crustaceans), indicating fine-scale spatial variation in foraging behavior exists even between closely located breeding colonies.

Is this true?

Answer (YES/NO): YES